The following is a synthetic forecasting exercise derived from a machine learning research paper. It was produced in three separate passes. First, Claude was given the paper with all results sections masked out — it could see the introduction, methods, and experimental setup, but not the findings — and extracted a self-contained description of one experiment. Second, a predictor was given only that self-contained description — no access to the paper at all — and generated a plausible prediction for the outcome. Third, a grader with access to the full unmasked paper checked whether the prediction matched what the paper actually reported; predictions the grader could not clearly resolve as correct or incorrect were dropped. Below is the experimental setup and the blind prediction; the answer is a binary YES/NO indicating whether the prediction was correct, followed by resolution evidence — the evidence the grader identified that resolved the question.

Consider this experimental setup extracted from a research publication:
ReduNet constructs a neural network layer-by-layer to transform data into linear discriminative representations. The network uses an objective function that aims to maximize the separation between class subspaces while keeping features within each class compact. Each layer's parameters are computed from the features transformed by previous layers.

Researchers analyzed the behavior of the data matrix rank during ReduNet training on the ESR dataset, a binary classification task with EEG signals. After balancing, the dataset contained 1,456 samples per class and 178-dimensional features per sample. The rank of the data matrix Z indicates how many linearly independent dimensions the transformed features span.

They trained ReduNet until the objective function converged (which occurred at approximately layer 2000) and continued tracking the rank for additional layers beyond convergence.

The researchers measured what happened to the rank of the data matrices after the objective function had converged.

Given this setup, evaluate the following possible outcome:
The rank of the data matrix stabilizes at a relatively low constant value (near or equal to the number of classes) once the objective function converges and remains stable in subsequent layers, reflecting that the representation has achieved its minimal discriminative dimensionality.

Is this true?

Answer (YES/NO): NO